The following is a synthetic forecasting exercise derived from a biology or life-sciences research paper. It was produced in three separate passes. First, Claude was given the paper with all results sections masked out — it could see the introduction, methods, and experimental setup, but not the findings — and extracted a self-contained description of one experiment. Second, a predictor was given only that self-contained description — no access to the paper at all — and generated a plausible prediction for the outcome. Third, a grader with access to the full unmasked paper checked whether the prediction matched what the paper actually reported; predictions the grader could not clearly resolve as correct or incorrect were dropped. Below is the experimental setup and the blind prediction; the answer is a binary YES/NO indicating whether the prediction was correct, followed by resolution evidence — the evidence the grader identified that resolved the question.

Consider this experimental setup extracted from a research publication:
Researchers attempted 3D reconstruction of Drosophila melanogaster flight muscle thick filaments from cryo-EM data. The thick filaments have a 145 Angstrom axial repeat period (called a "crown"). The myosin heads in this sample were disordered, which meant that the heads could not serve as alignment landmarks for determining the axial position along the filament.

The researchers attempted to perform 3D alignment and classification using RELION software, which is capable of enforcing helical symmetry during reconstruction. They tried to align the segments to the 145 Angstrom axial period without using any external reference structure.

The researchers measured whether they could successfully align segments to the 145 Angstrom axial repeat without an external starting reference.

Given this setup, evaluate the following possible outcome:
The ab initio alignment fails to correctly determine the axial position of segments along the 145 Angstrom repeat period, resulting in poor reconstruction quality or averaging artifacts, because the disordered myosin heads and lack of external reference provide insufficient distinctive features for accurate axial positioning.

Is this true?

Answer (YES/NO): YES